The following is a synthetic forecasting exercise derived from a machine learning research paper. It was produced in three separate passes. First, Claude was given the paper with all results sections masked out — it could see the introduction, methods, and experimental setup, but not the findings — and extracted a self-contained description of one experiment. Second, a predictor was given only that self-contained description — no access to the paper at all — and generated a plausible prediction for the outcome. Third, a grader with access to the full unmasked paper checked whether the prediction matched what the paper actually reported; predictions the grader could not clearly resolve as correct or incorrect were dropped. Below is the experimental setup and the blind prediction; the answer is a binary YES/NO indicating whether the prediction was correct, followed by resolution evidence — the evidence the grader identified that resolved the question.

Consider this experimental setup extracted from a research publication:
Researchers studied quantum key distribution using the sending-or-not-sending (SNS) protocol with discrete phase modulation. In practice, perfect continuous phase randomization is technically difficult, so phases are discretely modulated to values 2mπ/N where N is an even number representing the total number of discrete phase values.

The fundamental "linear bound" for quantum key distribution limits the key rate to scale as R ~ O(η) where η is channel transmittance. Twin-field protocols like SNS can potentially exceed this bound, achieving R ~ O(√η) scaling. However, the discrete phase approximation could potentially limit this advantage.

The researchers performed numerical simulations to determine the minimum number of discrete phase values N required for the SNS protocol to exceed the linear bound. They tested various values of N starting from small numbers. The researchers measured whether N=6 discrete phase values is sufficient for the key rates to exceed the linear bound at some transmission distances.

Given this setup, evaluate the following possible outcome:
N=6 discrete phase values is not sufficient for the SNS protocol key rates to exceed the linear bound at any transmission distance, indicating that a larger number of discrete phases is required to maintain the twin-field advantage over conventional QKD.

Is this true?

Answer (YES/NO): NO